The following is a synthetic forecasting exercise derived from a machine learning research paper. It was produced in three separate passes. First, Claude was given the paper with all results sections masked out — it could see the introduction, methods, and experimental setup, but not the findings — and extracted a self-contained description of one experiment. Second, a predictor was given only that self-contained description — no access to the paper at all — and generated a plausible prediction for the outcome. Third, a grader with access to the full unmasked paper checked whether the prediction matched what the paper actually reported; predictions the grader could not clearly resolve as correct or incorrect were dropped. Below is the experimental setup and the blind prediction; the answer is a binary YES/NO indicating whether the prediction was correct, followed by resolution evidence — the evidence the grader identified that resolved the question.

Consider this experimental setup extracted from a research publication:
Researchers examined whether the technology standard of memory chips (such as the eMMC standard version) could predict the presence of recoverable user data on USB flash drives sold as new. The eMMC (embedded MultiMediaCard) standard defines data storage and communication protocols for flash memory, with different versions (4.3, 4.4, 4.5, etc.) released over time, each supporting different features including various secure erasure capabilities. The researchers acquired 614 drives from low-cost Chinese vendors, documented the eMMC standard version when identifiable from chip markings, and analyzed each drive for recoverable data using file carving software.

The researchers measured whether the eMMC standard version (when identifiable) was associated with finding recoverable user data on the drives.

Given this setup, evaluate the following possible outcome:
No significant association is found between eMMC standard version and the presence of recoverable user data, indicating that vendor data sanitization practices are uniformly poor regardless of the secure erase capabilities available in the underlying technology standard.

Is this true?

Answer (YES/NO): YES